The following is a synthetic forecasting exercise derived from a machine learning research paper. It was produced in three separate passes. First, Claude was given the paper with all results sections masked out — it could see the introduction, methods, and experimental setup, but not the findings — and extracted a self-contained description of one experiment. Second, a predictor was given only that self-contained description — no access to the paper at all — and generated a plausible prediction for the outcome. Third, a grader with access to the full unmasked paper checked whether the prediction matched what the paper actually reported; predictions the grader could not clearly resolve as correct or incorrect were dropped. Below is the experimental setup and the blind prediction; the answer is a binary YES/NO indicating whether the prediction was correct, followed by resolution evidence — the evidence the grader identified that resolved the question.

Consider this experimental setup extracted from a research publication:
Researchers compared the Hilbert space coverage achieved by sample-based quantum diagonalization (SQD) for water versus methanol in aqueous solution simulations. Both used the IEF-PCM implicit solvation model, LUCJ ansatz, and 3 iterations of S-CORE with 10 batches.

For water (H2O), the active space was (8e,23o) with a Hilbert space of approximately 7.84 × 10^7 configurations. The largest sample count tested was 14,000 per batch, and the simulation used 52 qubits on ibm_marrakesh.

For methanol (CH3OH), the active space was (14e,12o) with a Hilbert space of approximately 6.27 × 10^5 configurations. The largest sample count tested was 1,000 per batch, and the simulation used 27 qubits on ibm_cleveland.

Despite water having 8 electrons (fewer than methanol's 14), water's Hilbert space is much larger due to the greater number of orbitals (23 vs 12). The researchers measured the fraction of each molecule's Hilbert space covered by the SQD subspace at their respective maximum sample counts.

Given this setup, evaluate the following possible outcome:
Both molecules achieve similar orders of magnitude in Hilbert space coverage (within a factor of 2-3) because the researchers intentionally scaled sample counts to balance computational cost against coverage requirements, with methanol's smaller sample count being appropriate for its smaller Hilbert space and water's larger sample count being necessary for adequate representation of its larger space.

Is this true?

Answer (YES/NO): YES